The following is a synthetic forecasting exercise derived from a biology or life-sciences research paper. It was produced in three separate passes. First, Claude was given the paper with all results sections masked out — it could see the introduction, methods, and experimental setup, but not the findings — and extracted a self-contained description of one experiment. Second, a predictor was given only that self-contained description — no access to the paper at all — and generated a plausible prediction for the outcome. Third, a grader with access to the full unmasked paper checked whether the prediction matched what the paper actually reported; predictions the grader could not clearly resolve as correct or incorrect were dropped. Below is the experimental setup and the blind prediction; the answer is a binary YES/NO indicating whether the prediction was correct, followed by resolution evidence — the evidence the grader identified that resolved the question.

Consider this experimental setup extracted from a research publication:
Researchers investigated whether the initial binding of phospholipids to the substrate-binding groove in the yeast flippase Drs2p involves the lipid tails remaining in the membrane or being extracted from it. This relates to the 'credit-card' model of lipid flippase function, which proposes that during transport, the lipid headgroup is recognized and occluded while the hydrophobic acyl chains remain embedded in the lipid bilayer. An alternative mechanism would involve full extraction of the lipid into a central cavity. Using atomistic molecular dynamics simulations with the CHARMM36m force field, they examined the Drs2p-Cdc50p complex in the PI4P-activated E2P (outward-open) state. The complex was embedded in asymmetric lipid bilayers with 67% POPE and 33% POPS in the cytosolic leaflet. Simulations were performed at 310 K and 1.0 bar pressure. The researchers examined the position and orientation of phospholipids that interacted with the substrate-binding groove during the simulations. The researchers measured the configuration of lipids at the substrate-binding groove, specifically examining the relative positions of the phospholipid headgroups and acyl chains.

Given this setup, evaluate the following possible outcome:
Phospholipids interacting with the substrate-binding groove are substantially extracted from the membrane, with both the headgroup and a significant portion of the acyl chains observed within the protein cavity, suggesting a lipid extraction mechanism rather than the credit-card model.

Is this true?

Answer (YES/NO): NO